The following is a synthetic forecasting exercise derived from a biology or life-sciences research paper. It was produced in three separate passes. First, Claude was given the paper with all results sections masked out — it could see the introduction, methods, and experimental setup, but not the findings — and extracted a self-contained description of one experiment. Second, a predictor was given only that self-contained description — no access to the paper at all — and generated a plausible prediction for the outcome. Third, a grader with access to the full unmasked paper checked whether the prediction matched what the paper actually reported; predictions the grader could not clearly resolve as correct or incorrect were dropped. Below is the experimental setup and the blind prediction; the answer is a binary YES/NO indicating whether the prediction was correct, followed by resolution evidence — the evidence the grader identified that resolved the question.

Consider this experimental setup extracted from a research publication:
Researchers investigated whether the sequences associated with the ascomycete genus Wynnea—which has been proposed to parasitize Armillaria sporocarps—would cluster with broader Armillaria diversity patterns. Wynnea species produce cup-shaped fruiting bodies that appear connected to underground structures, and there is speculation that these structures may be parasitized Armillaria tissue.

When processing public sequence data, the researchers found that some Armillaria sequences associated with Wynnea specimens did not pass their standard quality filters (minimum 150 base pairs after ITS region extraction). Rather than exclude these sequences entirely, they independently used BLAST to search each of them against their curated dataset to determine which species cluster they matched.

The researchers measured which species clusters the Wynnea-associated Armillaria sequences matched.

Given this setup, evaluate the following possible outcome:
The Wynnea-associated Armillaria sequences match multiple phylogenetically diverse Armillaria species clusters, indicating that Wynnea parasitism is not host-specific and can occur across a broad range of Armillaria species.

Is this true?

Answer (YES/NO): NO